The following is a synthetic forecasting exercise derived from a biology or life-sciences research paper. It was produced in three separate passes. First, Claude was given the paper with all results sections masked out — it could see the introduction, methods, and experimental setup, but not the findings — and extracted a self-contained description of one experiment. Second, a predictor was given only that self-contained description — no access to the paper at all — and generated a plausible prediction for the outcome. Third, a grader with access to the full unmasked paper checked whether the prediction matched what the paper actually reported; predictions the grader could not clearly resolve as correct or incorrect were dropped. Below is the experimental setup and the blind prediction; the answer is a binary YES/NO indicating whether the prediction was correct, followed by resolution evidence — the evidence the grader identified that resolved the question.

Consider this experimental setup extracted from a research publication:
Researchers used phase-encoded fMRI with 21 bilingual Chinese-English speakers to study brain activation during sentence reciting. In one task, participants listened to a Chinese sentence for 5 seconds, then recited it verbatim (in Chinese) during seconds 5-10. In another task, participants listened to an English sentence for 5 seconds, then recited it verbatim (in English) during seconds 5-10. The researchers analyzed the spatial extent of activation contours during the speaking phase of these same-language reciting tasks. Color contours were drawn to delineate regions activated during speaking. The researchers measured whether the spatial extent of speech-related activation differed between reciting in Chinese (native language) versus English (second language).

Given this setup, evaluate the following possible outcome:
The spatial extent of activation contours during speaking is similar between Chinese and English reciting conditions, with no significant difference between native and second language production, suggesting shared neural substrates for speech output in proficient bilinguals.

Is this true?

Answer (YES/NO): NO